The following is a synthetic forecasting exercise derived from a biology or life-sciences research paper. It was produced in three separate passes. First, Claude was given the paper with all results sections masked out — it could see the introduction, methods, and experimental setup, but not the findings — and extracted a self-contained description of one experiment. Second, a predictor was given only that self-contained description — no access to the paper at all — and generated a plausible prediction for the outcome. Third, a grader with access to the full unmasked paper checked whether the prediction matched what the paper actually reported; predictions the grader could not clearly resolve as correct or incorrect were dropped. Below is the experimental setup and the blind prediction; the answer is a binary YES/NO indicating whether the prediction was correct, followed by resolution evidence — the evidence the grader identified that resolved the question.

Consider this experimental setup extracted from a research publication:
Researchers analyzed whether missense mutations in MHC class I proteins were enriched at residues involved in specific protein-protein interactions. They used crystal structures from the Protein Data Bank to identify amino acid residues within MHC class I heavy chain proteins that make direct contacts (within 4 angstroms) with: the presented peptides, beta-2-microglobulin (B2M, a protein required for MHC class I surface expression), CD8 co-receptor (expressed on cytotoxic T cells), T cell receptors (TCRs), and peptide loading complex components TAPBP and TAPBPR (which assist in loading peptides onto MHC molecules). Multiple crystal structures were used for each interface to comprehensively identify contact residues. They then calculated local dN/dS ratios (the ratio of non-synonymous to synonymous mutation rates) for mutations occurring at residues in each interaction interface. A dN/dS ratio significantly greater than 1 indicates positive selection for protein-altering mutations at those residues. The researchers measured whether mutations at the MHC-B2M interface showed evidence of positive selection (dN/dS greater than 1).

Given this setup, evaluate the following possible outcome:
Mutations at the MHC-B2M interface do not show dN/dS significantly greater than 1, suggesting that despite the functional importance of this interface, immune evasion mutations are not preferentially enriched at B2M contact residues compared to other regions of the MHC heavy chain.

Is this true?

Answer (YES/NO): NO